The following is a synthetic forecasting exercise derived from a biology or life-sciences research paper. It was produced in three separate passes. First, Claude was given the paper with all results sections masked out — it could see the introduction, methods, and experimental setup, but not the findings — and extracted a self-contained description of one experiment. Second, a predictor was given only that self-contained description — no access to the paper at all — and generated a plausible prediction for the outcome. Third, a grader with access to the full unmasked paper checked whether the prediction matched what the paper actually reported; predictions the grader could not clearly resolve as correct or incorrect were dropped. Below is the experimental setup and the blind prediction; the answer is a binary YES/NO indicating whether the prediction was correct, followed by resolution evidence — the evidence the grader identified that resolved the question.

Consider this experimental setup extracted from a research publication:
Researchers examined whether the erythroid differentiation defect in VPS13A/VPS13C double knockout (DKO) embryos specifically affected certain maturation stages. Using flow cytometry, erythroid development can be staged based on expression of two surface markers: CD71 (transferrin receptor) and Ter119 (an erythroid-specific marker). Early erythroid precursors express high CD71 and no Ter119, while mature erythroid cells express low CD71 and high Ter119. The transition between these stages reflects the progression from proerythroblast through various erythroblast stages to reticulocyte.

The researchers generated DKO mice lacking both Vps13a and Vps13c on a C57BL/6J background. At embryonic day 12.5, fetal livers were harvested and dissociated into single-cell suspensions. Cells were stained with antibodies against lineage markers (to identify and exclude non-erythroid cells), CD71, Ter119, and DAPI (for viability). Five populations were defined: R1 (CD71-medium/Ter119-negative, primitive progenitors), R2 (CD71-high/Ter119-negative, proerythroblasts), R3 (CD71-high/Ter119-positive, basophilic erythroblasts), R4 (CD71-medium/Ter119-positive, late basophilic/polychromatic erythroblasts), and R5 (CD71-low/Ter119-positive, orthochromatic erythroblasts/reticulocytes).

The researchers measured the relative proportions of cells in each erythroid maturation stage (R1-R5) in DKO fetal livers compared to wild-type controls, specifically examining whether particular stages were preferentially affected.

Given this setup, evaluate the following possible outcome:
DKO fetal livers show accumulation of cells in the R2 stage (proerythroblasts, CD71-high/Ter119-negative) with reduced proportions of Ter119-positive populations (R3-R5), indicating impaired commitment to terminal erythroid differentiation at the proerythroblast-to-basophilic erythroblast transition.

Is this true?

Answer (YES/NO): NO